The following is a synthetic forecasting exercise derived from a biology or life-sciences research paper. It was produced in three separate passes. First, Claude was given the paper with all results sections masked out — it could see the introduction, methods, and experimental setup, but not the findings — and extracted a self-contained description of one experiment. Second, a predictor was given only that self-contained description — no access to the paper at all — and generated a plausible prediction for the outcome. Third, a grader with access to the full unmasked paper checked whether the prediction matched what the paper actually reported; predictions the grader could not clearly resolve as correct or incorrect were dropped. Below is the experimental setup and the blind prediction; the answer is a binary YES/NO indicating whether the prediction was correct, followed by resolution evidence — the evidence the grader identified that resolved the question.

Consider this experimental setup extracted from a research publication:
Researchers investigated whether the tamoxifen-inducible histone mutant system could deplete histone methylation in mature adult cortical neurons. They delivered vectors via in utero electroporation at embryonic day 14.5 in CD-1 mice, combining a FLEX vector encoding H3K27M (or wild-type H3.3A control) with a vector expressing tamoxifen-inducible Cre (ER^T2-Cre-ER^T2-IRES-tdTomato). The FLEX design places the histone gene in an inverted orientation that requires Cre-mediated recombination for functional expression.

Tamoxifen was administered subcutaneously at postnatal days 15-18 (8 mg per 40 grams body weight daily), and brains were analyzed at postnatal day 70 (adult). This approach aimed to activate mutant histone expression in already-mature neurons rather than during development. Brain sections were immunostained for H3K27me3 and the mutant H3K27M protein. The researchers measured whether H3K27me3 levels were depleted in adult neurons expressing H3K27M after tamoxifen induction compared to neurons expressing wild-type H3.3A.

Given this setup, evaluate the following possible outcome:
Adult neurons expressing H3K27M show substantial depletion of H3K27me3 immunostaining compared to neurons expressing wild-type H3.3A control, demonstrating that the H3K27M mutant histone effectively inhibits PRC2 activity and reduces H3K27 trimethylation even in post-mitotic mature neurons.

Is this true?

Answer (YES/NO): YES